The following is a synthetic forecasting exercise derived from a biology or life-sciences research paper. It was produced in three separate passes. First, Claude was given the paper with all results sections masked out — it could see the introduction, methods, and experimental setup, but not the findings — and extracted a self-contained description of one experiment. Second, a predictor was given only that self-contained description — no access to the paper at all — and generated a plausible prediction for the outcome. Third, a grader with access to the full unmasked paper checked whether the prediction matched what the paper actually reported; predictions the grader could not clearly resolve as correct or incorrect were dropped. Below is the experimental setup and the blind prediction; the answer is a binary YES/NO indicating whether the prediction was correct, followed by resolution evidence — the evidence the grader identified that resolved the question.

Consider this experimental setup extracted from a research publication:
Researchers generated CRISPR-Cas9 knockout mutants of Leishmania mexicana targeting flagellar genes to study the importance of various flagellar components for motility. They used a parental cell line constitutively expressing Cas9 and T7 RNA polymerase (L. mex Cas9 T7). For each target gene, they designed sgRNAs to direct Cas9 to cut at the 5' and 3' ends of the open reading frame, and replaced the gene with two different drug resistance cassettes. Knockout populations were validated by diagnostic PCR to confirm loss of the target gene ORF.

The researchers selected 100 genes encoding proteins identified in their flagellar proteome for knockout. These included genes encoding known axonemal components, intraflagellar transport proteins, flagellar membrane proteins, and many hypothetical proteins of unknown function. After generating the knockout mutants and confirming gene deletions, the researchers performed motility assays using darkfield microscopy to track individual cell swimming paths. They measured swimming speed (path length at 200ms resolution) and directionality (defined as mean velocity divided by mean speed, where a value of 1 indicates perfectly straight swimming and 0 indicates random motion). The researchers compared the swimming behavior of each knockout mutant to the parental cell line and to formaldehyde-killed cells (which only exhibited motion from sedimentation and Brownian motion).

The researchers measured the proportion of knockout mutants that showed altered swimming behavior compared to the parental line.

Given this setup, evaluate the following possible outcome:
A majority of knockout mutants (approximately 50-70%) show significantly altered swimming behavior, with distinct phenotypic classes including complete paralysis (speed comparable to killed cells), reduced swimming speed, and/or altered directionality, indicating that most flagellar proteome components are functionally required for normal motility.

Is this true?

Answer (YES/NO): YES